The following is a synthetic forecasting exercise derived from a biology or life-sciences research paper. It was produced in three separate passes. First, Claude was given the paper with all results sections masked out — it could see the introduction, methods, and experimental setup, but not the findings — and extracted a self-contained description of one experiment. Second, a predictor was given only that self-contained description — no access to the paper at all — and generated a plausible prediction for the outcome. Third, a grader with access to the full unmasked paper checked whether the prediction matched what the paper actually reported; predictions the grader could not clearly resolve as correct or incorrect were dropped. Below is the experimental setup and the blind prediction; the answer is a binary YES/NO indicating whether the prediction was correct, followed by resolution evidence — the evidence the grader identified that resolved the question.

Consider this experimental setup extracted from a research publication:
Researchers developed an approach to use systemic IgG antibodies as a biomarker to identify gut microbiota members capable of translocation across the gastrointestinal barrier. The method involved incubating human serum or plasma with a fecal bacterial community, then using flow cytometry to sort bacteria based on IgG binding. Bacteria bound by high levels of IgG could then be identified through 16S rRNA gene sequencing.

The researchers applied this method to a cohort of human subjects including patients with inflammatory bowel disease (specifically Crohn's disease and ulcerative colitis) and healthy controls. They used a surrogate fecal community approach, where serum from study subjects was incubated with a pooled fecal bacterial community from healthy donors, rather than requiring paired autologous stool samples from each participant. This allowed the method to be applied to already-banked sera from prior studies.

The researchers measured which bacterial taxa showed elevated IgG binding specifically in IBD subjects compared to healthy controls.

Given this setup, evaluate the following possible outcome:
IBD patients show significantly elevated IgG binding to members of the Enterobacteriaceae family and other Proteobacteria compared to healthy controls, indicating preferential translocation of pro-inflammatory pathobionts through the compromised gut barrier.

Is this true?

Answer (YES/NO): NO